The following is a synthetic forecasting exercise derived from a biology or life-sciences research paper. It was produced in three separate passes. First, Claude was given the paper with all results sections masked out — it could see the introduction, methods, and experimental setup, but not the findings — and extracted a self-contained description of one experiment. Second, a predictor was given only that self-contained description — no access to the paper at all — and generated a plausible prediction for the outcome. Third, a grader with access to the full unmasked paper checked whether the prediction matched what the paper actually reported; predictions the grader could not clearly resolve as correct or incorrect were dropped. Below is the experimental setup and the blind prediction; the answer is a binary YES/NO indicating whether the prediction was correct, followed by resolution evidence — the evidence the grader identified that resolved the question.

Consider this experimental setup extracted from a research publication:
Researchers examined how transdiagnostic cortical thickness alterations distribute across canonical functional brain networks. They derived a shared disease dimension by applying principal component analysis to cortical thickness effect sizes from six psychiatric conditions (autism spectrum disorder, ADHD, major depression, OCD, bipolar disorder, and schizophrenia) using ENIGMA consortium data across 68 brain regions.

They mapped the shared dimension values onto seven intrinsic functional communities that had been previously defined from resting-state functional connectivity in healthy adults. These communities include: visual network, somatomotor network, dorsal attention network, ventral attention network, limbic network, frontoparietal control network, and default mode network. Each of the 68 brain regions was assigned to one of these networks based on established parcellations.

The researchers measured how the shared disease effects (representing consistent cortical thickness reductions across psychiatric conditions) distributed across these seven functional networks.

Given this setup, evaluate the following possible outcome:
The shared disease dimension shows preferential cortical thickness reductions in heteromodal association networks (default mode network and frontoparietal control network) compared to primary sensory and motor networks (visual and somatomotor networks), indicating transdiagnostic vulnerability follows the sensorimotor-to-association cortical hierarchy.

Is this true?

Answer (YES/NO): NO